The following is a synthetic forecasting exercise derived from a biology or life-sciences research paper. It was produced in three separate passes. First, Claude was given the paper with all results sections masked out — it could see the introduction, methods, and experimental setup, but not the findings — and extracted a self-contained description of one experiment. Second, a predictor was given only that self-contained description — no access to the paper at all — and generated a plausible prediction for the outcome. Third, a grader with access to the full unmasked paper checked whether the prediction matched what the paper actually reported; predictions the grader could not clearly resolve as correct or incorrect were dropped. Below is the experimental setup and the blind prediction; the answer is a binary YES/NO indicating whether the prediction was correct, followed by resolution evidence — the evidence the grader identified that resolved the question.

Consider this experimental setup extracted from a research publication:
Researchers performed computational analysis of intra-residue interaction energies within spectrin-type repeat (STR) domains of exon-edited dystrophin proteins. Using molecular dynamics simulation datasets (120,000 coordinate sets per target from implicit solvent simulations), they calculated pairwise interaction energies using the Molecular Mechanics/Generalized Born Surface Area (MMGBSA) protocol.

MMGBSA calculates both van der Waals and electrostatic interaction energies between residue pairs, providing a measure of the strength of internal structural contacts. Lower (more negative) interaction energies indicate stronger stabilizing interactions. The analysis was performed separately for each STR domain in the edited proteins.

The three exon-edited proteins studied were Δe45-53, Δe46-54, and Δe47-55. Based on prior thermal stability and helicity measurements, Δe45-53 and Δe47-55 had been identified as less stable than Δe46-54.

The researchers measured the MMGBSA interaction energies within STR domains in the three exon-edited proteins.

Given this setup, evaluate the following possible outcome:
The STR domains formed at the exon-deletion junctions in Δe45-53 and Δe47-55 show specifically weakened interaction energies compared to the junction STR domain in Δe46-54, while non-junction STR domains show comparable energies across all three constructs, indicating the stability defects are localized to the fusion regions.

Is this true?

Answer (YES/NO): YES